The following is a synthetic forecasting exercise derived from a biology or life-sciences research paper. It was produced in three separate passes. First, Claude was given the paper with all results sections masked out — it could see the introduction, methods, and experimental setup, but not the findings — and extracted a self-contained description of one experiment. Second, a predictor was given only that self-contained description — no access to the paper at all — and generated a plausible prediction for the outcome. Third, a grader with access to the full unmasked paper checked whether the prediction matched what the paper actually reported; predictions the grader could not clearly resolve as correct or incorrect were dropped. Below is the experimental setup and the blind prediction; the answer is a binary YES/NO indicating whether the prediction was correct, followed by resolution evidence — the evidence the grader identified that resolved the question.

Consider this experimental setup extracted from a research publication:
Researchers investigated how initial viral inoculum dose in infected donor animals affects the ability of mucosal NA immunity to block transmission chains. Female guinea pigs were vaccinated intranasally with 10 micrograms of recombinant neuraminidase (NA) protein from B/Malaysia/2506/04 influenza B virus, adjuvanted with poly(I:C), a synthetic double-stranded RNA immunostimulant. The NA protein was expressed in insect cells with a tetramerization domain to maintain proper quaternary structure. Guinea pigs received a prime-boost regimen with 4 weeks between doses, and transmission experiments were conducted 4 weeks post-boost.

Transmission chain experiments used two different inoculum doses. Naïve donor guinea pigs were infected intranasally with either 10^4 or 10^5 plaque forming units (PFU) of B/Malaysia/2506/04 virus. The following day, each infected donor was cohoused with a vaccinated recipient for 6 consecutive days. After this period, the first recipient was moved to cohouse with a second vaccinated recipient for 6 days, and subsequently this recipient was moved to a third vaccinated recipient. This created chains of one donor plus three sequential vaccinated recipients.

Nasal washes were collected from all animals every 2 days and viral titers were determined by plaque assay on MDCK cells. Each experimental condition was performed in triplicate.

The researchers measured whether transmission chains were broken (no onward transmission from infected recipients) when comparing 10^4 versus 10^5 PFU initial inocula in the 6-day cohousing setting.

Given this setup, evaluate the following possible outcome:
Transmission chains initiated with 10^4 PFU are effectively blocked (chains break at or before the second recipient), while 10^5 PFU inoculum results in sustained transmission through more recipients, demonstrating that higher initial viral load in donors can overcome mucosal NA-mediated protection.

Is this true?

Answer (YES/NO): YES